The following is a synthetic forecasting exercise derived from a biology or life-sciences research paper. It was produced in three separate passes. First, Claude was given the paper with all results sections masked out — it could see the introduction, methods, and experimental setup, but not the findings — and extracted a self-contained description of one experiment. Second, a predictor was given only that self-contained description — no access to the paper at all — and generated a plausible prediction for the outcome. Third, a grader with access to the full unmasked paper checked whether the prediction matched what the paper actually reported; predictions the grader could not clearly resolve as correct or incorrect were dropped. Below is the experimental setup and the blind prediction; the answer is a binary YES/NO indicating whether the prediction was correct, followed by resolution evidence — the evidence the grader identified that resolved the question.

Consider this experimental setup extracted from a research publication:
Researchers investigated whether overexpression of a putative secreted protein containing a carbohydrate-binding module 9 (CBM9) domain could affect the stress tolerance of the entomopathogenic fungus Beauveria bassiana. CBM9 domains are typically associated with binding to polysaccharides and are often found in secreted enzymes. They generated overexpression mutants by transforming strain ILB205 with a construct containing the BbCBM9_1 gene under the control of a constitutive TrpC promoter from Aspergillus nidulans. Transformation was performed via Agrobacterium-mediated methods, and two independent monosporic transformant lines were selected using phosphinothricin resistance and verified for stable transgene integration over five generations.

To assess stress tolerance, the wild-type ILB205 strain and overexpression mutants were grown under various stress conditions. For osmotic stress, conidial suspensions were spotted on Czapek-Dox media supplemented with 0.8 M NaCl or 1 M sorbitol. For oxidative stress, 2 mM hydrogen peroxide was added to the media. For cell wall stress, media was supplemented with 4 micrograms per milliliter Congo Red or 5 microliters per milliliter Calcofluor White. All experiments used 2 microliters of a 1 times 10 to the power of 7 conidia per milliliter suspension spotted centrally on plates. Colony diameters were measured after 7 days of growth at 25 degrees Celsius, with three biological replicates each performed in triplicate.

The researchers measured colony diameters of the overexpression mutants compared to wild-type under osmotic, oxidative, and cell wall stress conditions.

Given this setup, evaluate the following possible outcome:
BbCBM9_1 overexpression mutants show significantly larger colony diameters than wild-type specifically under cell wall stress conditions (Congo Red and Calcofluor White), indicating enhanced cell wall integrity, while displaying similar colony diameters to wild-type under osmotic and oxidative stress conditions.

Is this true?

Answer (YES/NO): NO